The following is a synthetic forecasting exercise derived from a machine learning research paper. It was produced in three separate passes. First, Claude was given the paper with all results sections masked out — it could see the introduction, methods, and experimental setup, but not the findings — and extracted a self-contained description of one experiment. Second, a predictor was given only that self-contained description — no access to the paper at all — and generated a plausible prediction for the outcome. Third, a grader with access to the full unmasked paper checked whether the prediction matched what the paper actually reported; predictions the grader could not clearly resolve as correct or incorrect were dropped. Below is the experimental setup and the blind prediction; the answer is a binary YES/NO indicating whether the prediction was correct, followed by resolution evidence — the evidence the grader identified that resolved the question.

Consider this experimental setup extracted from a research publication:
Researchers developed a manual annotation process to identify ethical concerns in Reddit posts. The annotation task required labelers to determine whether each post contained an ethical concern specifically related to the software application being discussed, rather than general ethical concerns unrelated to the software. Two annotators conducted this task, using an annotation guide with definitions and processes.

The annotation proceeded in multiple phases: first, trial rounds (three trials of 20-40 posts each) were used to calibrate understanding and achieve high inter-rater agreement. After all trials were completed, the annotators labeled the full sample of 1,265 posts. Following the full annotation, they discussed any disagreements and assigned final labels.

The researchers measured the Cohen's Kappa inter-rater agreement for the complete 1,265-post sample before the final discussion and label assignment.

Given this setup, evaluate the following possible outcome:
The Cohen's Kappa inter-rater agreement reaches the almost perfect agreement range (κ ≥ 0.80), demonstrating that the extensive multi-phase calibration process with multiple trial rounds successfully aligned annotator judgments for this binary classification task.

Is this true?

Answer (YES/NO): YES